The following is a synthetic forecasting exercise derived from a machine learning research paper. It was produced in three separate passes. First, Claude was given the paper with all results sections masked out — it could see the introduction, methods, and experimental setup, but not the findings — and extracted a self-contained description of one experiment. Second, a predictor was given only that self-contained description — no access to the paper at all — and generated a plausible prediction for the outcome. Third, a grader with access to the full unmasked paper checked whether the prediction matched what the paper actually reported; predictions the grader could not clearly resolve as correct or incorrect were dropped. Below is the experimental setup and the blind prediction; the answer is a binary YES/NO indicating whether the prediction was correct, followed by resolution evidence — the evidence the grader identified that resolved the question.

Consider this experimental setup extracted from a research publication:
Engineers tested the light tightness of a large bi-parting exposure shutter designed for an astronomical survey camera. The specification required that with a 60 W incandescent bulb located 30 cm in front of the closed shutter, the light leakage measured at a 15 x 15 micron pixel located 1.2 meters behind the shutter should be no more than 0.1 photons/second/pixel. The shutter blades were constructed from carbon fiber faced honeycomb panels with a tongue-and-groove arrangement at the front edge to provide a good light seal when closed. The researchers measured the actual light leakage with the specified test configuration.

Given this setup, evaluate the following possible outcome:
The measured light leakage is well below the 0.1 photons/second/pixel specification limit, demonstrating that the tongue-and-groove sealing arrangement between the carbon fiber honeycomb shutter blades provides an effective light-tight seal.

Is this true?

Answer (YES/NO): YES